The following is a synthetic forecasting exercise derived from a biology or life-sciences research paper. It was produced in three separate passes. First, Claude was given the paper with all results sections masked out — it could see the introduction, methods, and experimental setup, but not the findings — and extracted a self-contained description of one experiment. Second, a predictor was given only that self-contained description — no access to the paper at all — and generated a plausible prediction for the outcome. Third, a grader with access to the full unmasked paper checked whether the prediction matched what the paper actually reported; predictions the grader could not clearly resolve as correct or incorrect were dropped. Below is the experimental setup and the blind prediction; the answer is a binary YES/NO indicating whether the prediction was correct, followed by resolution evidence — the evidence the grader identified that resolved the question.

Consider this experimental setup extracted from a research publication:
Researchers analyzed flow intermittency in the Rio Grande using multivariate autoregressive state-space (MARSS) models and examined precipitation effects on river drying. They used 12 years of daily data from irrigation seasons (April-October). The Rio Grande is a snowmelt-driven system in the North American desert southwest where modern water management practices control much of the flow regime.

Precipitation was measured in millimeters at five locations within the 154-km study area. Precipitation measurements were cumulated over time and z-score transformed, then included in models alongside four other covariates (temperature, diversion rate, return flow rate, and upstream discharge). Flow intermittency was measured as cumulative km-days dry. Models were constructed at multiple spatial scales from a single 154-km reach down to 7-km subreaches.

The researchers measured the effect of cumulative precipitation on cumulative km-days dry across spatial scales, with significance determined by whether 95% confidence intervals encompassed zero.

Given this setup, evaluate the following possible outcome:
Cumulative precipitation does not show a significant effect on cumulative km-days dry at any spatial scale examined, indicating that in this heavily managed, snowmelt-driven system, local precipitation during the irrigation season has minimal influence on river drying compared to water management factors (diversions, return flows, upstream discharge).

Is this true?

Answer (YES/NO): NO